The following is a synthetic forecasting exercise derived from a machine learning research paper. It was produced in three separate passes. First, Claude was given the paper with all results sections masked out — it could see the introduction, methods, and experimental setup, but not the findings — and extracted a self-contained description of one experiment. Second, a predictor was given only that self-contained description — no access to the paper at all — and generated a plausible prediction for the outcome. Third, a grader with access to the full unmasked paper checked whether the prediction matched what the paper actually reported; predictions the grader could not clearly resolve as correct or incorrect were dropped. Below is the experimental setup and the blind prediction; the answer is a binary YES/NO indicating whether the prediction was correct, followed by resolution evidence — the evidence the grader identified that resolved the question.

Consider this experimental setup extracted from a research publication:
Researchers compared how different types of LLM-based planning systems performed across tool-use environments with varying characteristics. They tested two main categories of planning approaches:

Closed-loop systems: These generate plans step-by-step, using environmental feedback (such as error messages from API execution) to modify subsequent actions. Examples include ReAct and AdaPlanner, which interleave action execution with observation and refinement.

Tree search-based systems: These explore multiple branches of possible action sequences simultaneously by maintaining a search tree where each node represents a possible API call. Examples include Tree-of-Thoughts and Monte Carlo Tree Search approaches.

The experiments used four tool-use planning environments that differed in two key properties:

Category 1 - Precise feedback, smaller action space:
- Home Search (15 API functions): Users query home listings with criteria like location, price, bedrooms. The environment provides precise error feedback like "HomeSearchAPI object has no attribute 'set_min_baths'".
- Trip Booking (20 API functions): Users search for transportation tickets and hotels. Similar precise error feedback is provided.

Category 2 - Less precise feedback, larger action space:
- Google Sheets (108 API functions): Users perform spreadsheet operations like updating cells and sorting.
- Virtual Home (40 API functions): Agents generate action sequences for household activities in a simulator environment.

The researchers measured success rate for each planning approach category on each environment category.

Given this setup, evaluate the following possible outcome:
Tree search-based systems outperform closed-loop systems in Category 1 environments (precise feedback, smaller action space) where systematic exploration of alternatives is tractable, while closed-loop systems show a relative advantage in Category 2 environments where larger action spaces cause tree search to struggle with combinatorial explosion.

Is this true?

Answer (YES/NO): NO